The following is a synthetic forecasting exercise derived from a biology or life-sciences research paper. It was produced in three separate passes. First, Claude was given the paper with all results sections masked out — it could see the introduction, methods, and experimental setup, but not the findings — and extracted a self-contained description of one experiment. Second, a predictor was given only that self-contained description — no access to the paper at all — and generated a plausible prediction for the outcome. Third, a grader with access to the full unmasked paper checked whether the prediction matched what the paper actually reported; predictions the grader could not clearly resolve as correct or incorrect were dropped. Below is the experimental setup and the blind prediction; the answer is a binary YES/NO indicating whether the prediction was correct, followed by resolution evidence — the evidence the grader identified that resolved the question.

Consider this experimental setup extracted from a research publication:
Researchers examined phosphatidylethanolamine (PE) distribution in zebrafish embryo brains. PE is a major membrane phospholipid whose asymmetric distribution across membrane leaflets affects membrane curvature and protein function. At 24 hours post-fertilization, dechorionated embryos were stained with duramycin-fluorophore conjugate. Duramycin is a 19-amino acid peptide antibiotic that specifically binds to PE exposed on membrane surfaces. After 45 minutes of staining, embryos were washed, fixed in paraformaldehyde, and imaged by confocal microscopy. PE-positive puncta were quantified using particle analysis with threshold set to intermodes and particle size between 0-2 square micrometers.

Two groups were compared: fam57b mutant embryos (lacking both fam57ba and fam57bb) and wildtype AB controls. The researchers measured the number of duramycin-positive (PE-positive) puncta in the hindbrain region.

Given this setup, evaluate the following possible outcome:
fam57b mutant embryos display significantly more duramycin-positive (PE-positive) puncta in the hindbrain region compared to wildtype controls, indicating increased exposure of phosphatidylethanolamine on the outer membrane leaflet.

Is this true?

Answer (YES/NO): YES